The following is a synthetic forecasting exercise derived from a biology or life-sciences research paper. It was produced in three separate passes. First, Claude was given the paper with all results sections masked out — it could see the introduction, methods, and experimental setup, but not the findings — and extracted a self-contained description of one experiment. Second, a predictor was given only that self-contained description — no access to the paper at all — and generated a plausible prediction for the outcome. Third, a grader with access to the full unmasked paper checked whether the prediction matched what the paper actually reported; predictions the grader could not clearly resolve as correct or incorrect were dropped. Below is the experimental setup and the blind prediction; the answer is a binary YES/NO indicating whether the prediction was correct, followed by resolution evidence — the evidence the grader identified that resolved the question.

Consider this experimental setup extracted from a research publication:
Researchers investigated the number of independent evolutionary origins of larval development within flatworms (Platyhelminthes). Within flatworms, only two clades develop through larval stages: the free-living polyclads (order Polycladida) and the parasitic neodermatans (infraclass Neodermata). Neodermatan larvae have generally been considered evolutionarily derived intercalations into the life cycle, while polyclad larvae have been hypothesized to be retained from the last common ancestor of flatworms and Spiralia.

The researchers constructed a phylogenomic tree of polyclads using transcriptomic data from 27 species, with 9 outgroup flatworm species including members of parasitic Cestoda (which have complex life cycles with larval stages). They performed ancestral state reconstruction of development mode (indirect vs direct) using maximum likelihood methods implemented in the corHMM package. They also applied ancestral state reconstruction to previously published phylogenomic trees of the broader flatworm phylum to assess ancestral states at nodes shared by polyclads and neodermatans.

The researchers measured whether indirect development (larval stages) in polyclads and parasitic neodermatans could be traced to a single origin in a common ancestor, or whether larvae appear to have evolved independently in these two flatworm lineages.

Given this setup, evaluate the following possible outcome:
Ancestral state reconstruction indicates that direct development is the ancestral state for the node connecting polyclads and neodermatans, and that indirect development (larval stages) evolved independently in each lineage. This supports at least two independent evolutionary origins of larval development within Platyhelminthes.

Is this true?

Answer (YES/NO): YES